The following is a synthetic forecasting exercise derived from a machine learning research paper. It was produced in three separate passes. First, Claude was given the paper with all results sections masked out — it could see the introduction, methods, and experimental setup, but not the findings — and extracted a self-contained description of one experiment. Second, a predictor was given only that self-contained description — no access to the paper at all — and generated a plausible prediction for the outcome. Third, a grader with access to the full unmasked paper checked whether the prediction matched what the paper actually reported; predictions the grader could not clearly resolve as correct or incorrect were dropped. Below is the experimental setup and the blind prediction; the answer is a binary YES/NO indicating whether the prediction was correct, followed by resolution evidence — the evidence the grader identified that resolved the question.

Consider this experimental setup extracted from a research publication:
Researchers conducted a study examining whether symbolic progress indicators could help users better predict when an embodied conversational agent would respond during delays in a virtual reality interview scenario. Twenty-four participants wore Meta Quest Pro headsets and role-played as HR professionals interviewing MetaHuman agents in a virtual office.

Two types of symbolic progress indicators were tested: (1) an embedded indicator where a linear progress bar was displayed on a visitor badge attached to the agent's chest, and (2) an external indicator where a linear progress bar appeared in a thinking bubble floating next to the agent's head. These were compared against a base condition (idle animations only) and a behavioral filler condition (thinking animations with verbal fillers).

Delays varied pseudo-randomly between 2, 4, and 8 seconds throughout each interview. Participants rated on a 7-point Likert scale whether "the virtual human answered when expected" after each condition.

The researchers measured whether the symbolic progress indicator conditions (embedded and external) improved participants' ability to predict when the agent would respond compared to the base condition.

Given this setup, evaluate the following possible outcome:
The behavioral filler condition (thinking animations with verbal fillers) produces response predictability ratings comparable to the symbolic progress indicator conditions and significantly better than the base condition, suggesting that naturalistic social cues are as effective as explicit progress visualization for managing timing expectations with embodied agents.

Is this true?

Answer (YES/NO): NO